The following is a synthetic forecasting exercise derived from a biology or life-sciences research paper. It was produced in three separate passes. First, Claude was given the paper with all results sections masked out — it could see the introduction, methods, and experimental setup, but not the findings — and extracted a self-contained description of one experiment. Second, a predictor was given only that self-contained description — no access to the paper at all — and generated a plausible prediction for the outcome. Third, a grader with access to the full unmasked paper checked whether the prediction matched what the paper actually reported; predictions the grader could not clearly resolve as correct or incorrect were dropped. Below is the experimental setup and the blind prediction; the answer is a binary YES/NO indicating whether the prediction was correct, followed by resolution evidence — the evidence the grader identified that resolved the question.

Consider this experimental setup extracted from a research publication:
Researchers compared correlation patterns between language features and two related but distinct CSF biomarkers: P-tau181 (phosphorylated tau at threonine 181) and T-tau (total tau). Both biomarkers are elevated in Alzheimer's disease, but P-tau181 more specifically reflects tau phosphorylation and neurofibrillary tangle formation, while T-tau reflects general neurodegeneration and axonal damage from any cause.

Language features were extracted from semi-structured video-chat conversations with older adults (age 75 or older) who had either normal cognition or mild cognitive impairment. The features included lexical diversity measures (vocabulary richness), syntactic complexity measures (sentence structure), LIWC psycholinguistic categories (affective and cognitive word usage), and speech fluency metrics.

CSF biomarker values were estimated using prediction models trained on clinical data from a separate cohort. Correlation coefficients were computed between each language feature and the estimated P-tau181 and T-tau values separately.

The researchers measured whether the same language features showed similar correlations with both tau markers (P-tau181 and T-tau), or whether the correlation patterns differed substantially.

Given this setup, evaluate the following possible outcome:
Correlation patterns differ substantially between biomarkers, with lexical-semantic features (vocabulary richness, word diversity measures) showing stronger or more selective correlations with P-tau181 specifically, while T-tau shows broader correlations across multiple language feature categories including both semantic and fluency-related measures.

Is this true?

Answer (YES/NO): NO